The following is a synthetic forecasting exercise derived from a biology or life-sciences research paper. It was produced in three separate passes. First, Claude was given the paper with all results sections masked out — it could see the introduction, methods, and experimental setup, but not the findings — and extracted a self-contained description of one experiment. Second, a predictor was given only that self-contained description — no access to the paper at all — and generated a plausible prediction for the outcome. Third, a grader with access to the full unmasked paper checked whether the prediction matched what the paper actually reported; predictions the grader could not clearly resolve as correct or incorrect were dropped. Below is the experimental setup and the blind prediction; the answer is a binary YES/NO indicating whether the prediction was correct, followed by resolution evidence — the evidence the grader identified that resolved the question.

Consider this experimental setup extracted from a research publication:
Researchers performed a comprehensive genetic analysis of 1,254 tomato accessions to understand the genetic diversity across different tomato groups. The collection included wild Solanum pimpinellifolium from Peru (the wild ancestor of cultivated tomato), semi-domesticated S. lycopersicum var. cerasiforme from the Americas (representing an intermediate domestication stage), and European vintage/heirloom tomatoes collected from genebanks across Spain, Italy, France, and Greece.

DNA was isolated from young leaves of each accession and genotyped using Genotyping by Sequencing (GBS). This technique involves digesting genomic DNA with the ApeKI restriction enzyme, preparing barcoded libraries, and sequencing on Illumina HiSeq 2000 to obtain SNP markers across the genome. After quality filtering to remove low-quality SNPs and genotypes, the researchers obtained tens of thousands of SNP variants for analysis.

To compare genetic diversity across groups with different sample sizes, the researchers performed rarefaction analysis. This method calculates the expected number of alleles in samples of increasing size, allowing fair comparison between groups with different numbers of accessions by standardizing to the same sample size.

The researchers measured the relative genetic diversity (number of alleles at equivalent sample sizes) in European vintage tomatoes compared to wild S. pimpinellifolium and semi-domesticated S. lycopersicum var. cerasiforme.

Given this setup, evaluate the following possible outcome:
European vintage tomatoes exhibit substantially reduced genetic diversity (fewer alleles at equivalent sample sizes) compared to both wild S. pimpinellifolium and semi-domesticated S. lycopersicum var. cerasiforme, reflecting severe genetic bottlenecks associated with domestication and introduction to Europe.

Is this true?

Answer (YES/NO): YES